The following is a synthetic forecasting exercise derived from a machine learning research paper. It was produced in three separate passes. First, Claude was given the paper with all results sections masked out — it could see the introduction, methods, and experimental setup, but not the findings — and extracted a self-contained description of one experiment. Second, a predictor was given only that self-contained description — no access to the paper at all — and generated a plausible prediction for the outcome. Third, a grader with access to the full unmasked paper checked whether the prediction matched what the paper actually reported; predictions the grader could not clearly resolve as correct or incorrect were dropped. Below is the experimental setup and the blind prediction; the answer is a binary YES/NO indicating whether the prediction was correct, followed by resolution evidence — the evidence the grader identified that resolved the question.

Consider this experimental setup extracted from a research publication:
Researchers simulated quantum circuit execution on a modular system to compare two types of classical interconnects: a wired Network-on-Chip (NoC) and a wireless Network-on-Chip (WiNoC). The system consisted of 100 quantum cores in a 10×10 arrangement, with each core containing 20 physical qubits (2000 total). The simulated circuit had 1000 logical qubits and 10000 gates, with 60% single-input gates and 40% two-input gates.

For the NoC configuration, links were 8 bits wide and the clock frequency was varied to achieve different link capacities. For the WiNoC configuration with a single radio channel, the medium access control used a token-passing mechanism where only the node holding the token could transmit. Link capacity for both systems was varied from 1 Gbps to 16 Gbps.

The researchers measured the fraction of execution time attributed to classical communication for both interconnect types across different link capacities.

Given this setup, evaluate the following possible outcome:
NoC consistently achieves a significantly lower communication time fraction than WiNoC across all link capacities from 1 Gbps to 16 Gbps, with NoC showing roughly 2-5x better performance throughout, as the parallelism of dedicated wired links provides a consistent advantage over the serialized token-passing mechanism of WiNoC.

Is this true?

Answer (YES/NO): NO